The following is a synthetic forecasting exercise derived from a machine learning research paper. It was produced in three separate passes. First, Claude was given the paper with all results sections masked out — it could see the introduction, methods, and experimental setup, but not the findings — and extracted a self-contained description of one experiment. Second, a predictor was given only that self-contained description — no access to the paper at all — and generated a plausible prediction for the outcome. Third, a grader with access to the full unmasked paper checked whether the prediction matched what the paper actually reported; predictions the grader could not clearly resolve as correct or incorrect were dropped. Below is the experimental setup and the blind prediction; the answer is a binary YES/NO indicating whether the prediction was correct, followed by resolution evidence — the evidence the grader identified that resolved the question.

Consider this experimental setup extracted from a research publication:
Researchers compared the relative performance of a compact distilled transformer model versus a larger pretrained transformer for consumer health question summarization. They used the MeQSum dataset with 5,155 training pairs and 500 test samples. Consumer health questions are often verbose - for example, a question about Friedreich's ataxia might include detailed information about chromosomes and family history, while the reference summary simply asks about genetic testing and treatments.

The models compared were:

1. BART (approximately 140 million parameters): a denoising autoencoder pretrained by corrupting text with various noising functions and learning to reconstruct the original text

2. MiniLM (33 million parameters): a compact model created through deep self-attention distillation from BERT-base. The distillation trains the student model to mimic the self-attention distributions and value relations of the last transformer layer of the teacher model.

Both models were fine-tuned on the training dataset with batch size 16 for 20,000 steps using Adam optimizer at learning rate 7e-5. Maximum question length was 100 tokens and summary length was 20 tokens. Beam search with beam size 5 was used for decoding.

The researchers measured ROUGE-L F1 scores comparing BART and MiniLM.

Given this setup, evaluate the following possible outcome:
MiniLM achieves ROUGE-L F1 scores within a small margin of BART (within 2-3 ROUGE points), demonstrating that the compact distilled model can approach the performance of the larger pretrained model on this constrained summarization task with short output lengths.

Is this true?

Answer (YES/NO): NO